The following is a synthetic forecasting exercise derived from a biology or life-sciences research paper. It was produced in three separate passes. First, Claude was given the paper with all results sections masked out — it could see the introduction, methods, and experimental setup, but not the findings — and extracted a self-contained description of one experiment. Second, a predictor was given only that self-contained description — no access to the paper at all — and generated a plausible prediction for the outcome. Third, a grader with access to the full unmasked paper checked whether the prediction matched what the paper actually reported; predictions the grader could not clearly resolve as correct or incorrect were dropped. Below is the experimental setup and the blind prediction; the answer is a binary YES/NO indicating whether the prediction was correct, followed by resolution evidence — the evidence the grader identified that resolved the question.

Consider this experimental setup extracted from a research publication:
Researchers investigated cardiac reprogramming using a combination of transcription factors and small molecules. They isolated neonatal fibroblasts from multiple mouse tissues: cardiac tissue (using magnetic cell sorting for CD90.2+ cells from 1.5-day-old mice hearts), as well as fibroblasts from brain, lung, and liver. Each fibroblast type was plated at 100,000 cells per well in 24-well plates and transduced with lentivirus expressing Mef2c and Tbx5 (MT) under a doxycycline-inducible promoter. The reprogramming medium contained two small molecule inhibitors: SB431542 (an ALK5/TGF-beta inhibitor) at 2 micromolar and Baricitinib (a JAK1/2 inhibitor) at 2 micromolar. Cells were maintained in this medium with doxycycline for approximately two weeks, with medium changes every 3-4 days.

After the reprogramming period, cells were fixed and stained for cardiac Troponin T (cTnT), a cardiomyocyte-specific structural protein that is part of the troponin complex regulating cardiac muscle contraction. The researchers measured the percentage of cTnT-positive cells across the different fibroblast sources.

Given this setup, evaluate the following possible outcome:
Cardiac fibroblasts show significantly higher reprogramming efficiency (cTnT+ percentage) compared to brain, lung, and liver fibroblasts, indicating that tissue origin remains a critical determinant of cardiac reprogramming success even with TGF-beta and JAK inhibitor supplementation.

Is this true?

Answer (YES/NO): YES